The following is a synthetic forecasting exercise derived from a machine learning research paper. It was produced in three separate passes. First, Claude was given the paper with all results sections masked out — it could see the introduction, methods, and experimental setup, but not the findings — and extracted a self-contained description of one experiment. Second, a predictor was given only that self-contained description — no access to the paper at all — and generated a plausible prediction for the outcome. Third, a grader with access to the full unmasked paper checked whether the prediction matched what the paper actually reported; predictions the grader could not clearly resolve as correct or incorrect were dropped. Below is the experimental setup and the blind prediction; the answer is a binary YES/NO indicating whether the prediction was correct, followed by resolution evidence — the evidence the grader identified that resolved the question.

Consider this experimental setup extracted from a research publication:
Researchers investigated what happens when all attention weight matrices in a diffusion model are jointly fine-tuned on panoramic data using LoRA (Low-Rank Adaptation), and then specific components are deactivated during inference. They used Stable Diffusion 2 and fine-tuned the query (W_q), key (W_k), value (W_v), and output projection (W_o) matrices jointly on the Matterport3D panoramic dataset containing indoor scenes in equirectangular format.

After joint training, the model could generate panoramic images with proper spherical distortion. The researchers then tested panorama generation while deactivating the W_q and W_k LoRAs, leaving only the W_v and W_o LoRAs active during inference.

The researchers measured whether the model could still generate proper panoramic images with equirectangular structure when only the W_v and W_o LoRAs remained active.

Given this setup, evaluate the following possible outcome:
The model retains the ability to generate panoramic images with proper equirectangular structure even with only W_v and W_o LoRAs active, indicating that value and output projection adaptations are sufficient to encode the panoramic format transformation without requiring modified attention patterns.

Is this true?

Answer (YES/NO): YES